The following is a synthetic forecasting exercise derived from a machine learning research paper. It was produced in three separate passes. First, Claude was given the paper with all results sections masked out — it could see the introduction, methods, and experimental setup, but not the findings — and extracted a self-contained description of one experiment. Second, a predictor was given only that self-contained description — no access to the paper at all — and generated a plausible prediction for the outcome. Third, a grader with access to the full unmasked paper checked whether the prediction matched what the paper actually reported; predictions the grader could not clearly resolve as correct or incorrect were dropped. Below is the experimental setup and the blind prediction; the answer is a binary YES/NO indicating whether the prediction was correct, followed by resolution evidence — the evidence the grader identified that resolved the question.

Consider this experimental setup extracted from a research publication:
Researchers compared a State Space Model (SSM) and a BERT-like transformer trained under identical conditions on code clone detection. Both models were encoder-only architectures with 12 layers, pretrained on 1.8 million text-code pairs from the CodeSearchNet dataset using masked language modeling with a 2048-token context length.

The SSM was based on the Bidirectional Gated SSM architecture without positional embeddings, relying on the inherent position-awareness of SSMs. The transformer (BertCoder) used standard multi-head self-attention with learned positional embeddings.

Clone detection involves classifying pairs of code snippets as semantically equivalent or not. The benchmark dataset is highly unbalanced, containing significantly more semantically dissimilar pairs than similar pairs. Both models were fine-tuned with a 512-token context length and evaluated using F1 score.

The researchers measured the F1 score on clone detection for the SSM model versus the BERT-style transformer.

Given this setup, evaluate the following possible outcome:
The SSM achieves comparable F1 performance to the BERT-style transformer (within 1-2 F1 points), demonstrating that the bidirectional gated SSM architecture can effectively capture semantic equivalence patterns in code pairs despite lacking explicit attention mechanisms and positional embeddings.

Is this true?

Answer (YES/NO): YES